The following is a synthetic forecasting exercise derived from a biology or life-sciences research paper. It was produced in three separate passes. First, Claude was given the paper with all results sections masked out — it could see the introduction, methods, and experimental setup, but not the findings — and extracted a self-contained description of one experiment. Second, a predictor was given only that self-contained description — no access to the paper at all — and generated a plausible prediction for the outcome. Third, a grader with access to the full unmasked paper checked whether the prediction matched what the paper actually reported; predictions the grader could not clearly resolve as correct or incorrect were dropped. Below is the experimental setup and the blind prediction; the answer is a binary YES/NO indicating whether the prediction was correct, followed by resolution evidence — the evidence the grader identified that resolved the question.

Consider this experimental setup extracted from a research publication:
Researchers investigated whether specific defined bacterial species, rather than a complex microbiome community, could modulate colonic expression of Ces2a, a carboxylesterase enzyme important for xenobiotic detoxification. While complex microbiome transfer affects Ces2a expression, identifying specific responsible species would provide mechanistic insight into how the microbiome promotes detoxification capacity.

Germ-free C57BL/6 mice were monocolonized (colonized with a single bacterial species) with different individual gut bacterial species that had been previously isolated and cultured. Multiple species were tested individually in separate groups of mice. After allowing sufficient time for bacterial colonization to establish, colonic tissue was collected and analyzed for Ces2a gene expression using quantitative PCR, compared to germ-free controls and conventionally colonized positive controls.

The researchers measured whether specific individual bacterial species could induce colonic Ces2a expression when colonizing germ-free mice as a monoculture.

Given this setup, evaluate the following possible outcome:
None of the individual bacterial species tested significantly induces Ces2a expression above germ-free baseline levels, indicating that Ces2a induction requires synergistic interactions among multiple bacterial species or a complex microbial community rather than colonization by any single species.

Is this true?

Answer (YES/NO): NO